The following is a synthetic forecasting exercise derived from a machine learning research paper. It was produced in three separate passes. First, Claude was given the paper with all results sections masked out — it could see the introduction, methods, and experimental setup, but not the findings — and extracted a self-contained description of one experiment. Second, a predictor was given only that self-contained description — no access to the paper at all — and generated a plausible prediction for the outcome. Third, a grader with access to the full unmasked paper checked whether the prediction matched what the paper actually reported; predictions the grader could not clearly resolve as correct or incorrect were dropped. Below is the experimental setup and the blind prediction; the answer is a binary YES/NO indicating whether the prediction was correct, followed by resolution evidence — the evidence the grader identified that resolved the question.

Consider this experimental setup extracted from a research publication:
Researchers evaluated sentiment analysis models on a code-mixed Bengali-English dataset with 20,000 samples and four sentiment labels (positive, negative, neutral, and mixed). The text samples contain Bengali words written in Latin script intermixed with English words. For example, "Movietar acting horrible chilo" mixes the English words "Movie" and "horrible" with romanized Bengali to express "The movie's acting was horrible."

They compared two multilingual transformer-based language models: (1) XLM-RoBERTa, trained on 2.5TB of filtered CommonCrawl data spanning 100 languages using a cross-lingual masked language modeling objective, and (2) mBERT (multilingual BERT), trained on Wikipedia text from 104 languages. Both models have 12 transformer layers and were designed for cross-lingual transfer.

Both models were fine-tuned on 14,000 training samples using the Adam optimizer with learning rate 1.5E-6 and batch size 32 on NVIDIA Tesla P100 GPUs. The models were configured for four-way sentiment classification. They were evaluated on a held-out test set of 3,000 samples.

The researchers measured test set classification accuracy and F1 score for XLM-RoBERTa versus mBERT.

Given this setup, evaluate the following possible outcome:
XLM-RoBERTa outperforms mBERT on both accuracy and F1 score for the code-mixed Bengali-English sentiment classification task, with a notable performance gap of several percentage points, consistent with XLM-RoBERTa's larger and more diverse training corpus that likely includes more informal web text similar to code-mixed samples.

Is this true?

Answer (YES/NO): NO